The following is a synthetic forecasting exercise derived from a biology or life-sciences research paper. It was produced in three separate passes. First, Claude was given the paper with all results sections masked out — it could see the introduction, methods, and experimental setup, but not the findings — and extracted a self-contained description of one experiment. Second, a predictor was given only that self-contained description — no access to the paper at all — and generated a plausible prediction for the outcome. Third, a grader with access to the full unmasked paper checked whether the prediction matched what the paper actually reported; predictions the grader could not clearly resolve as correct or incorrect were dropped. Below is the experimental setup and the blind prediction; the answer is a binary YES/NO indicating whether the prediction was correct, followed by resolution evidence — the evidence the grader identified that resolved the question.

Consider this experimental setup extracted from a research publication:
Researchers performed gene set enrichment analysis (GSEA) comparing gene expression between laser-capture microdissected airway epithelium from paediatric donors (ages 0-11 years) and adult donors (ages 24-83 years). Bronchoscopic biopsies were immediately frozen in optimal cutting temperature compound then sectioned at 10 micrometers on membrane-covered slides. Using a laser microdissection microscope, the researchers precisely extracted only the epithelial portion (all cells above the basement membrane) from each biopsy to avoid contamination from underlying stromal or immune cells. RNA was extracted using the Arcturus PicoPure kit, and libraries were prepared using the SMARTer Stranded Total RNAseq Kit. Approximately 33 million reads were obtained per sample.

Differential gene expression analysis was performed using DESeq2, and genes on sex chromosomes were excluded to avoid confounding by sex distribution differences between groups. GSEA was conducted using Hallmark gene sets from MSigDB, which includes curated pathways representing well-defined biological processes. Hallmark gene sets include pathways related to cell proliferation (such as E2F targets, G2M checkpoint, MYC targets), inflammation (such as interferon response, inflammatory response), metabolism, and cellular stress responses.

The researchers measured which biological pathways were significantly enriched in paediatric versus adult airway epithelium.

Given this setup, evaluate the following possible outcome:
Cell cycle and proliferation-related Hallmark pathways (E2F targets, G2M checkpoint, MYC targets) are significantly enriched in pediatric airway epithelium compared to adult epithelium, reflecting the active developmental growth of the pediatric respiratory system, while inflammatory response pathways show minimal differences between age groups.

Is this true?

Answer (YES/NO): NO